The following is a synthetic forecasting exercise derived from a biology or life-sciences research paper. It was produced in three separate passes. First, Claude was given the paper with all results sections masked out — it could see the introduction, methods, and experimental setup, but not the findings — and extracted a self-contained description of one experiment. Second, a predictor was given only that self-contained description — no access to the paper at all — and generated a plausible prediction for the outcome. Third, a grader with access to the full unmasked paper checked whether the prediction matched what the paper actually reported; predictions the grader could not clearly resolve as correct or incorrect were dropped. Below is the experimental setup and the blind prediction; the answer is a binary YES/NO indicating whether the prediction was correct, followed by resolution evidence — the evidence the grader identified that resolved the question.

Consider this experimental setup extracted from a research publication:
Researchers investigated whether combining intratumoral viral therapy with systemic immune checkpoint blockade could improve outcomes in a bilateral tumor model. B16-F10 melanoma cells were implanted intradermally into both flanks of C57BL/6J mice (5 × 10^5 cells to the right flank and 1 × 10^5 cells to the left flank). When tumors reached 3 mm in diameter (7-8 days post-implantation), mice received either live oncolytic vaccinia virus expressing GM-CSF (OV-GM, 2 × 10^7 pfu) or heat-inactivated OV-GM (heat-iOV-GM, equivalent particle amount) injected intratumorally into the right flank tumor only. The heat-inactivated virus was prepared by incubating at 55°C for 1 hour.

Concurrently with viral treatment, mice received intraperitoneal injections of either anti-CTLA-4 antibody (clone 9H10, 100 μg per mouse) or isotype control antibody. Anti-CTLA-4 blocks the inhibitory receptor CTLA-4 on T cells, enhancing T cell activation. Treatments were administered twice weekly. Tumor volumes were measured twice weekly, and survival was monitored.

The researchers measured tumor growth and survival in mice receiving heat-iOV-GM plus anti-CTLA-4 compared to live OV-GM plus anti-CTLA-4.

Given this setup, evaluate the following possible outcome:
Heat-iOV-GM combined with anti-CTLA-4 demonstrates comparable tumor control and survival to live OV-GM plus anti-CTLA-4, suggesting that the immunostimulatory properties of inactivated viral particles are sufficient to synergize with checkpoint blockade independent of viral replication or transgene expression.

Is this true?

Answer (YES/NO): NO